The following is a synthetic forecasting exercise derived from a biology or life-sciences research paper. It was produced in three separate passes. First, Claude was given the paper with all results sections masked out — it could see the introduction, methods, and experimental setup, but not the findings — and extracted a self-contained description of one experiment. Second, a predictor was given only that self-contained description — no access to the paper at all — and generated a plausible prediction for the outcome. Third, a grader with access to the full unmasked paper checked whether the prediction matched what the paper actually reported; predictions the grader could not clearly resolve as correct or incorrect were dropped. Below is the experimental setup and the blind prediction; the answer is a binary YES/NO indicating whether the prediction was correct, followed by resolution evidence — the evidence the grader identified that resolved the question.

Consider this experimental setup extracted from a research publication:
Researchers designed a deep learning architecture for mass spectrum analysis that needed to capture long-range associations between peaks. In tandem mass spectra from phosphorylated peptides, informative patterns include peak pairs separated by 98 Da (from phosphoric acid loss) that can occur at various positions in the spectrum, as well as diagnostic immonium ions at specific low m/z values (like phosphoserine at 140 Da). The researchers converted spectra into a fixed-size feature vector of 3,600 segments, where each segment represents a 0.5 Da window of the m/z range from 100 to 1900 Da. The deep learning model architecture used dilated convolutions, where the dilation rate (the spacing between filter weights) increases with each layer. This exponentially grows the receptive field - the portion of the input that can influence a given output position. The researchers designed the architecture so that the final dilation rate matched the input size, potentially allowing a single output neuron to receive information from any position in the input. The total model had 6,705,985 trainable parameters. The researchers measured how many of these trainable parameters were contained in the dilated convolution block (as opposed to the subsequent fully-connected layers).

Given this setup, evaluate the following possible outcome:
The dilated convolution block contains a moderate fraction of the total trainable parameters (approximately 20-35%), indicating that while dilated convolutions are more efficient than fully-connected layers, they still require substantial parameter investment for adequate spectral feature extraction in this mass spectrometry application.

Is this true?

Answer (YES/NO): NO